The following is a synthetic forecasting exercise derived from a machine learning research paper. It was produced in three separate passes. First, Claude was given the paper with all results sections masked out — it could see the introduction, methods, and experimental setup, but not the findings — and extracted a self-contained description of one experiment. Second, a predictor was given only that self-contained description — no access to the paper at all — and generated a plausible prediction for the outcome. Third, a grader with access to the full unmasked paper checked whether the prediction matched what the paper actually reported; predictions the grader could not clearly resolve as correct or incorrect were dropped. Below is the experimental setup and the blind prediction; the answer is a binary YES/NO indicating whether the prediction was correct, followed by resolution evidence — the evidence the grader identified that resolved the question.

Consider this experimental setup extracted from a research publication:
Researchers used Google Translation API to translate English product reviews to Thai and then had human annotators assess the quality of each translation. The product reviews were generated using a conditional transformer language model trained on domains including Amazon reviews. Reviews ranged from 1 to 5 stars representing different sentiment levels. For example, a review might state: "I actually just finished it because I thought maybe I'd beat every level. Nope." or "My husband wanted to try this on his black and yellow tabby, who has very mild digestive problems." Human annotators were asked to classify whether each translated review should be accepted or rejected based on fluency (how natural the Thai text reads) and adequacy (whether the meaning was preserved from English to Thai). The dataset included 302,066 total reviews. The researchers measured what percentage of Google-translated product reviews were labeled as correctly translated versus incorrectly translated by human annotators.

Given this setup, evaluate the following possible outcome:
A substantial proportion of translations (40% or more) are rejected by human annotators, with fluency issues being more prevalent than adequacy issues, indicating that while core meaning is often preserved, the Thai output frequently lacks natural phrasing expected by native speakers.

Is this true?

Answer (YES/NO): NO